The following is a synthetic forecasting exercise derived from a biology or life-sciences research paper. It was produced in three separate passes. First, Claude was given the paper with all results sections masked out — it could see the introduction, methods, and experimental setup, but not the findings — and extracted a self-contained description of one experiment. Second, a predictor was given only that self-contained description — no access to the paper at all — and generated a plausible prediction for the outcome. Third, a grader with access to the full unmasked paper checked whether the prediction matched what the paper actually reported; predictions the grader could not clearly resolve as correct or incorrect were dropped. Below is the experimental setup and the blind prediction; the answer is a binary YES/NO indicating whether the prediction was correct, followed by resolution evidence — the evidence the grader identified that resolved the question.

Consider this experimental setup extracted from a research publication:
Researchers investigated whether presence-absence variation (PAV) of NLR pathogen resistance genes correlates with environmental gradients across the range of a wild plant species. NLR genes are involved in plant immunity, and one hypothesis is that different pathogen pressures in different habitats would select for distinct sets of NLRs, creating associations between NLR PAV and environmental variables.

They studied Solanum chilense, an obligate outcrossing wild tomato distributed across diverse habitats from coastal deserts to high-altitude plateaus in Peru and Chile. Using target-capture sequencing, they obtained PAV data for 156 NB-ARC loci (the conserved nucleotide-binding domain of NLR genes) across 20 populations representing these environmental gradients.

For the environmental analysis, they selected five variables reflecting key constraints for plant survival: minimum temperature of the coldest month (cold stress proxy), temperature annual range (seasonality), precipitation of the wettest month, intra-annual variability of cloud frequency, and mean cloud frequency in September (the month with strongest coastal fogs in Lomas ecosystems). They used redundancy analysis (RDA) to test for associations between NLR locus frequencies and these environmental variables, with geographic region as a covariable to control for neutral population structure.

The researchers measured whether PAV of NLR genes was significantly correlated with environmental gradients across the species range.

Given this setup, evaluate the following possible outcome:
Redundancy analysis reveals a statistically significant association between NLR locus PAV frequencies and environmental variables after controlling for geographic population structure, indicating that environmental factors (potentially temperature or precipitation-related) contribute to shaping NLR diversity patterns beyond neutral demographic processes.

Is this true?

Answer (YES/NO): NO